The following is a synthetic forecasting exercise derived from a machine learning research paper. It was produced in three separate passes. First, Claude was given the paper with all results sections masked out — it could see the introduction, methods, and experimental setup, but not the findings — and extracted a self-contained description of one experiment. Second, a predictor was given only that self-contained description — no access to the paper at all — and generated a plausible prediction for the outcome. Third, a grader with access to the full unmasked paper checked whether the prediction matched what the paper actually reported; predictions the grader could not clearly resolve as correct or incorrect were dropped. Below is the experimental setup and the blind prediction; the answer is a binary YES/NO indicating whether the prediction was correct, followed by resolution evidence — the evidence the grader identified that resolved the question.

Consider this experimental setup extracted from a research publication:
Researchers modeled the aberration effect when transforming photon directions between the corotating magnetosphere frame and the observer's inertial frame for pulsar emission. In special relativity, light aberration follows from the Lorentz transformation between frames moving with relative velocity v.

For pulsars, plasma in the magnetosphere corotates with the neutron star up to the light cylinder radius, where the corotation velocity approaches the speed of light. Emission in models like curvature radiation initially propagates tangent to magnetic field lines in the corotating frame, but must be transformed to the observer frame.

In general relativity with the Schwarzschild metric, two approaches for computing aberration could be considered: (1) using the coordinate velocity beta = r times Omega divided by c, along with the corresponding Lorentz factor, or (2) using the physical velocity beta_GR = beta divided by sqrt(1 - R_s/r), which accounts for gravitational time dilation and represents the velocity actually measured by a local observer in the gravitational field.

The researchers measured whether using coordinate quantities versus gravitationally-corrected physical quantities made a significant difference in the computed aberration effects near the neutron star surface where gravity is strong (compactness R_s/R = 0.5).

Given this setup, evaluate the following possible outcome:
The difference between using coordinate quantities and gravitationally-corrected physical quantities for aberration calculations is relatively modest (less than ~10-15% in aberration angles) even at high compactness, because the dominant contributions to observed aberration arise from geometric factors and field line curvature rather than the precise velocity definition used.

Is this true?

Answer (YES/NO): NO